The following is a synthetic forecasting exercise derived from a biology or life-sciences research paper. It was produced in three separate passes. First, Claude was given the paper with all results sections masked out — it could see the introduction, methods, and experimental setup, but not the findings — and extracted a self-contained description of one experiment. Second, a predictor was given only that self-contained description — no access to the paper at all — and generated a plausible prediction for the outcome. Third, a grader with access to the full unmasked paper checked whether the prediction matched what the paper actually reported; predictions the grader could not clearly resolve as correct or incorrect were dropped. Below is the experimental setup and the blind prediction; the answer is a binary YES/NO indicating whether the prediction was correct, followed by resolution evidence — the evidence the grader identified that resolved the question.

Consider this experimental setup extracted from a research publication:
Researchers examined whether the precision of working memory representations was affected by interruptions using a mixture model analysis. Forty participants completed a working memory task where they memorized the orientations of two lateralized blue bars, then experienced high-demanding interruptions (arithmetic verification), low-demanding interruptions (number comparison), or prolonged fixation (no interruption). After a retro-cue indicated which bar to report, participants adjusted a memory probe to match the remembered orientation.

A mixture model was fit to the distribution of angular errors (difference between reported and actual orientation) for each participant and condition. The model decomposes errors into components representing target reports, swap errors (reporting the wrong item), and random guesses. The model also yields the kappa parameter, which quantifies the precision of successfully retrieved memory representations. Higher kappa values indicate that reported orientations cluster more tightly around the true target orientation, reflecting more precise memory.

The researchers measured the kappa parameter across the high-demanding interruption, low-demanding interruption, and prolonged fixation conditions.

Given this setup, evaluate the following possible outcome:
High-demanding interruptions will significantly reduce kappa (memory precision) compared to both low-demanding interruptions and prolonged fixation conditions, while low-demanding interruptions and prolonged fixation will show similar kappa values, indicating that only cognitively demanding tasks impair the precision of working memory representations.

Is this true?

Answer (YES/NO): NO